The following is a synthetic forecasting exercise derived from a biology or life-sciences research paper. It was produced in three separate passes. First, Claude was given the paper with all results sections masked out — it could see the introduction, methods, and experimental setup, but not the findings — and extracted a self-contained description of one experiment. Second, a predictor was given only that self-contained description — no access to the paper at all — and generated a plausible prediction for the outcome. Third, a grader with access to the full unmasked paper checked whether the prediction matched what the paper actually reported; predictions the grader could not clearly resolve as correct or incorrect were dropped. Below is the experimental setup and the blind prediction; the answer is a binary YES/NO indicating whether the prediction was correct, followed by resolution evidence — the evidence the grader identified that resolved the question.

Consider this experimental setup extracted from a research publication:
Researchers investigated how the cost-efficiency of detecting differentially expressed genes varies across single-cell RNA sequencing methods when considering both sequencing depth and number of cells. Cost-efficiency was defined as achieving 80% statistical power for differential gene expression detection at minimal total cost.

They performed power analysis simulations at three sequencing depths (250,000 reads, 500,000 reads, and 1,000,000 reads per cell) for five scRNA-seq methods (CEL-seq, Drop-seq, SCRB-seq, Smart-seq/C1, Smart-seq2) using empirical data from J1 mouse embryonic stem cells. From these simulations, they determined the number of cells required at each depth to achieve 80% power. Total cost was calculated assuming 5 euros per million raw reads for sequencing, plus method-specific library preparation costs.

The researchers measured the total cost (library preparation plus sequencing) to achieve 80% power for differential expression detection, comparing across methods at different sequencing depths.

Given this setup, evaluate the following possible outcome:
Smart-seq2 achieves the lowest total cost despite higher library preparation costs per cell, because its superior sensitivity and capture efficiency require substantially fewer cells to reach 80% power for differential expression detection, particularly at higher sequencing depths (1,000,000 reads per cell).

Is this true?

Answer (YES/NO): NO